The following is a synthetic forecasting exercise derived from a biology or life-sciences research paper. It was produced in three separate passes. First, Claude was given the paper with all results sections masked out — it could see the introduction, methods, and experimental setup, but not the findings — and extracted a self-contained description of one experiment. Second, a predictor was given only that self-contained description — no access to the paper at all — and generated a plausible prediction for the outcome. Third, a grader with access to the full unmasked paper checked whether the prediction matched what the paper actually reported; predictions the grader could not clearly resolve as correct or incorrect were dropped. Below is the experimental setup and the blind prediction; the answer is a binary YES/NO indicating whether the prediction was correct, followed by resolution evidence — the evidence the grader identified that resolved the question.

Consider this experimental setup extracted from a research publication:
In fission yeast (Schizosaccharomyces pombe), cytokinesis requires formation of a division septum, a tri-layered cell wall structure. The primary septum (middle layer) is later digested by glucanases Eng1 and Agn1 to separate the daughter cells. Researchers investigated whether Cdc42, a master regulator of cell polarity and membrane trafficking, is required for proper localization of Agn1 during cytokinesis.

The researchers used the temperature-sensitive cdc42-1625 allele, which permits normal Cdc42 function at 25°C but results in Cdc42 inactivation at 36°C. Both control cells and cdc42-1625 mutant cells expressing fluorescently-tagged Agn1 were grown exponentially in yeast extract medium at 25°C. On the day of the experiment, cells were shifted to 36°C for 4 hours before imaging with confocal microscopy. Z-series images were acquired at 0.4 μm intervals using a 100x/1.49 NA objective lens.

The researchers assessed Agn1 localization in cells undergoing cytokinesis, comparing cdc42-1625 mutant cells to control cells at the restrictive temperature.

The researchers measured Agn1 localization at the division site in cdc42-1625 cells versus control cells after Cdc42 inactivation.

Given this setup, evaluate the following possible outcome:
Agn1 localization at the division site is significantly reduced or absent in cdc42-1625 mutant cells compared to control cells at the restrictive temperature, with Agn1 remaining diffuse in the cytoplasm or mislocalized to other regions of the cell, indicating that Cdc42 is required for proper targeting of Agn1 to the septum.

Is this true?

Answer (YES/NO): NO